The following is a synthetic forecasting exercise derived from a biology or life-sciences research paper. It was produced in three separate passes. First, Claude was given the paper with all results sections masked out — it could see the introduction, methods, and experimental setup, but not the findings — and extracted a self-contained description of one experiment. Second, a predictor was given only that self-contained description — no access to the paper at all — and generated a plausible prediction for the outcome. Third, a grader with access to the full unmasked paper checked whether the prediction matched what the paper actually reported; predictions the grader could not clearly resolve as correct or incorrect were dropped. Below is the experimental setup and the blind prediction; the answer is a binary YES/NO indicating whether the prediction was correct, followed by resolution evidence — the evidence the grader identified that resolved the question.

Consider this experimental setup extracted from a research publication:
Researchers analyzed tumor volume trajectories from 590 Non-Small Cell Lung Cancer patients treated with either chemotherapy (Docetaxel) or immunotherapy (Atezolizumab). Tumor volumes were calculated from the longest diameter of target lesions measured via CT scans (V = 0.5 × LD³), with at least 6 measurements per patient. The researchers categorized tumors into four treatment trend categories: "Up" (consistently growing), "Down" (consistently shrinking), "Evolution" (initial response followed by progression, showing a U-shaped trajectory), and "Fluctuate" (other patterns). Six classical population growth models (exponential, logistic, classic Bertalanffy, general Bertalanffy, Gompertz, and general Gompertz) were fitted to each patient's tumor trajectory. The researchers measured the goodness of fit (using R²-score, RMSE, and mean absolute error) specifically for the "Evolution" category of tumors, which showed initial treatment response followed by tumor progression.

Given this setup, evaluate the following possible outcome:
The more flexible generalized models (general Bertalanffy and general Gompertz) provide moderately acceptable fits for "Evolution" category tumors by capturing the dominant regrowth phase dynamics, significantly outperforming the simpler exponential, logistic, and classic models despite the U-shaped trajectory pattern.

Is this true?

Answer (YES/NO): NO